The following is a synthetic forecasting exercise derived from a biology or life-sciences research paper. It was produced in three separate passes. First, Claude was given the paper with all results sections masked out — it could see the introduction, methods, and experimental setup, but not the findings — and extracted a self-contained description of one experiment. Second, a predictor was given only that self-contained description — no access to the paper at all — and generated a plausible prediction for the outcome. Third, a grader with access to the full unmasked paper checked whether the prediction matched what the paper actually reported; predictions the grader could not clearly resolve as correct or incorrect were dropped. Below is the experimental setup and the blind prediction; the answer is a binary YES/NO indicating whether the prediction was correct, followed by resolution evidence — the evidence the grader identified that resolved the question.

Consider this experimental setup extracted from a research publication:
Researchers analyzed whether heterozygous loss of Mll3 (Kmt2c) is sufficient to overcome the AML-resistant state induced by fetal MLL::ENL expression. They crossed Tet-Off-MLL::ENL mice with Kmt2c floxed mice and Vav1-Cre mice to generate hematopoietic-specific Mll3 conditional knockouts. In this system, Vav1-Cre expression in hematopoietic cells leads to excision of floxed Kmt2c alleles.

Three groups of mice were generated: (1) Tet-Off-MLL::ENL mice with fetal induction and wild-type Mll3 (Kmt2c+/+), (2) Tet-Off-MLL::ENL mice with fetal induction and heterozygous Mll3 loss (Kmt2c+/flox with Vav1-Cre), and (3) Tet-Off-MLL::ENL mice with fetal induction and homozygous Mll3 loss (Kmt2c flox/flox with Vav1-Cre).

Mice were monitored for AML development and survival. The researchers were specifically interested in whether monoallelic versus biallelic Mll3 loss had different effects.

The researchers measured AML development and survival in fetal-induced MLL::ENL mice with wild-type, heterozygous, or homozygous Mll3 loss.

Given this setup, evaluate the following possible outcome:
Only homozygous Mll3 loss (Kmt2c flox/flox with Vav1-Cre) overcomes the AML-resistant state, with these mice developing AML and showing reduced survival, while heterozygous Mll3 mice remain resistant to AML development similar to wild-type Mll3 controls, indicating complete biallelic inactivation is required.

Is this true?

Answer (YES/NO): NO